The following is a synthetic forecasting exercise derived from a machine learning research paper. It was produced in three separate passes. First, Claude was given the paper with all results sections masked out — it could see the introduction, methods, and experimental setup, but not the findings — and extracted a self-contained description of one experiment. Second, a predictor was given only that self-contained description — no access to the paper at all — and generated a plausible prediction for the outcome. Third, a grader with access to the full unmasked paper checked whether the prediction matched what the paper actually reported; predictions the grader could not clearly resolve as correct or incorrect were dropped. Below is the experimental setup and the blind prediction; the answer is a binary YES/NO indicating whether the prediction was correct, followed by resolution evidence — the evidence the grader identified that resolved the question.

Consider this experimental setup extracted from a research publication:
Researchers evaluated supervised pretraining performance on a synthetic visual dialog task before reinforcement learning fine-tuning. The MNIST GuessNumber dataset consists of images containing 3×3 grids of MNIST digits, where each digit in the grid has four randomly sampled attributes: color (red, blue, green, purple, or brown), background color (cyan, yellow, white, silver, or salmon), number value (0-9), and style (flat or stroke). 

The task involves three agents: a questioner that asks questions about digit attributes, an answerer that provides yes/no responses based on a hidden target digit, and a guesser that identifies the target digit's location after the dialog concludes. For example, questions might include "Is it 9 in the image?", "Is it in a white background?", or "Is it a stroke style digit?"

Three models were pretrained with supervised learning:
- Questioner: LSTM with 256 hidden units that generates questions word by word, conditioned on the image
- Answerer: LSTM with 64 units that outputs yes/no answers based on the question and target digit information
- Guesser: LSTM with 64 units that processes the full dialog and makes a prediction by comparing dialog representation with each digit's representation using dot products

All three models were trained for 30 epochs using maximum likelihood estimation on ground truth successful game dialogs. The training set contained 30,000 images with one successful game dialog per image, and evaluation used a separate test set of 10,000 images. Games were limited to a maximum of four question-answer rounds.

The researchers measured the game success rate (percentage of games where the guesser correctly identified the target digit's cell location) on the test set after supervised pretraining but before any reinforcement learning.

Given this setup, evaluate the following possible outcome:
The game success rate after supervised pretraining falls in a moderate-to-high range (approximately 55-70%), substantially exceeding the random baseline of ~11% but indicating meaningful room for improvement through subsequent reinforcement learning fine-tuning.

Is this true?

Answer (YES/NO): YES